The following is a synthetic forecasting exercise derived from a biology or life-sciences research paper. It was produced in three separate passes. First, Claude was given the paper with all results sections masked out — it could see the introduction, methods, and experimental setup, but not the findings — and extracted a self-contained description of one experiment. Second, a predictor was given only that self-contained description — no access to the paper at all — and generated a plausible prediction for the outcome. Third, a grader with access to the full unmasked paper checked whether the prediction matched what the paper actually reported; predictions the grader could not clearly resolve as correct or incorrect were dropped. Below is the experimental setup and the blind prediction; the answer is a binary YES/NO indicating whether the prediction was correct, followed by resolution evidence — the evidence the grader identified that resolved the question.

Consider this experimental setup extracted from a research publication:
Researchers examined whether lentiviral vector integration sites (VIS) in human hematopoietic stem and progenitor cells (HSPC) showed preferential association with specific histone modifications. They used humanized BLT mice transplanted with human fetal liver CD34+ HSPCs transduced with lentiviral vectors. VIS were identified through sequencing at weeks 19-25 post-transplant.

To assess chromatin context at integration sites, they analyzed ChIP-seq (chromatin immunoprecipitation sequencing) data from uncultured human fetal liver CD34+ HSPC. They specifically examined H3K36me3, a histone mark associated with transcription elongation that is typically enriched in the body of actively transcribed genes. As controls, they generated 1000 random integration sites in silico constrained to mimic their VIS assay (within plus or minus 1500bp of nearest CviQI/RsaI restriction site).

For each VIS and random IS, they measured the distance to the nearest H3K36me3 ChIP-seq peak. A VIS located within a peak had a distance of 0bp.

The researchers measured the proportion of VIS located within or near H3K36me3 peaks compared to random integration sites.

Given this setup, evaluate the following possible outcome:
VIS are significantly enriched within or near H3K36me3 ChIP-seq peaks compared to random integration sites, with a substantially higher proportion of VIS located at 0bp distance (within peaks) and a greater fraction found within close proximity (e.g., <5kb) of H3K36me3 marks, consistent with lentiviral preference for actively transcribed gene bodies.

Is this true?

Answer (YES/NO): YES